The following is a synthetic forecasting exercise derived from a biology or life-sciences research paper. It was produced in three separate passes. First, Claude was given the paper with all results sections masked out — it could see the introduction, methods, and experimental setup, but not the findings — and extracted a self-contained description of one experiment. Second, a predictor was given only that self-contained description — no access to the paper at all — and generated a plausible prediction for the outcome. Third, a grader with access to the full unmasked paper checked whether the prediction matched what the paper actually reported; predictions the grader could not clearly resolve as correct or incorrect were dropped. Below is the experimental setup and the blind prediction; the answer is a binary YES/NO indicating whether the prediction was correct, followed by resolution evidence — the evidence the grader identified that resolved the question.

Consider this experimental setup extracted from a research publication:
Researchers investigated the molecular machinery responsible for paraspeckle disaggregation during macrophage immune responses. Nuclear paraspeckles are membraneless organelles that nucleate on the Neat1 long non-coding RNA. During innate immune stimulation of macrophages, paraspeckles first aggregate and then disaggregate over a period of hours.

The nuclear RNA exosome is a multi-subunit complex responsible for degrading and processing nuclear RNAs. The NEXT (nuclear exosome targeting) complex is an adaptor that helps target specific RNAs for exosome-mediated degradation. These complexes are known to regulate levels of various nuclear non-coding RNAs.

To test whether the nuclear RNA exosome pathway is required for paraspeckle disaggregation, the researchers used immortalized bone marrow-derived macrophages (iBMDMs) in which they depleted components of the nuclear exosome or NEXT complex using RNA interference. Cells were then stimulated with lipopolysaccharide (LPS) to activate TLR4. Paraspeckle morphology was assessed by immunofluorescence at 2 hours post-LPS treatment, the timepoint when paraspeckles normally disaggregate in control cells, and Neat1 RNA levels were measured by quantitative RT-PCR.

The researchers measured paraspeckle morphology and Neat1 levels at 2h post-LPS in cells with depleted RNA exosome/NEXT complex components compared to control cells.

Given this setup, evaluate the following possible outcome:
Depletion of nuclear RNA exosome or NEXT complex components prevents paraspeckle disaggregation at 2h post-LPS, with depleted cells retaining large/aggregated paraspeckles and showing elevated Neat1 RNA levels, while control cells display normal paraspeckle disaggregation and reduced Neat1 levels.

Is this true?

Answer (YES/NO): YES